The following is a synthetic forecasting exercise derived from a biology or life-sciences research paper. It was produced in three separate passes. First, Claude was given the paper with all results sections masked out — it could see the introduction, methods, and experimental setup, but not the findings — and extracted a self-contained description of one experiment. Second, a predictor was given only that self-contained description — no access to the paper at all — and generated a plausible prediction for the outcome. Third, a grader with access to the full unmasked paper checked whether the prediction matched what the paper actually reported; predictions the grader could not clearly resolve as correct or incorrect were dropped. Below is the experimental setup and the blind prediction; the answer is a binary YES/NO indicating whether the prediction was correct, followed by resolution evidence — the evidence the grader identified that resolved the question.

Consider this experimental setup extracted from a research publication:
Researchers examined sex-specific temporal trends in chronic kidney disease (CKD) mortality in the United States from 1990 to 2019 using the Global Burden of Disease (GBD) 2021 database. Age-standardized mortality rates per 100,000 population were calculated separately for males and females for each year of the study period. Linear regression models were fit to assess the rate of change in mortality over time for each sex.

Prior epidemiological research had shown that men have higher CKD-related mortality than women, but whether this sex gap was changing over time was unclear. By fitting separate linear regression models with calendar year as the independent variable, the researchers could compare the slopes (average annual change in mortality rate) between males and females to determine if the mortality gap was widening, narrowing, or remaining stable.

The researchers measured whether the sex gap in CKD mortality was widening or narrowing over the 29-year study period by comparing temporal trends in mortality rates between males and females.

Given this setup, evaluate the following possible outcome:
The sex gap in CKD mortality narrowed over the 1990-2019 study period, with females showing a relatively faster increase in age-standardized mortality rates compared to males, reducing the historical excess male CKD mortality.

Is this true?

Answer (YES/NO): NO